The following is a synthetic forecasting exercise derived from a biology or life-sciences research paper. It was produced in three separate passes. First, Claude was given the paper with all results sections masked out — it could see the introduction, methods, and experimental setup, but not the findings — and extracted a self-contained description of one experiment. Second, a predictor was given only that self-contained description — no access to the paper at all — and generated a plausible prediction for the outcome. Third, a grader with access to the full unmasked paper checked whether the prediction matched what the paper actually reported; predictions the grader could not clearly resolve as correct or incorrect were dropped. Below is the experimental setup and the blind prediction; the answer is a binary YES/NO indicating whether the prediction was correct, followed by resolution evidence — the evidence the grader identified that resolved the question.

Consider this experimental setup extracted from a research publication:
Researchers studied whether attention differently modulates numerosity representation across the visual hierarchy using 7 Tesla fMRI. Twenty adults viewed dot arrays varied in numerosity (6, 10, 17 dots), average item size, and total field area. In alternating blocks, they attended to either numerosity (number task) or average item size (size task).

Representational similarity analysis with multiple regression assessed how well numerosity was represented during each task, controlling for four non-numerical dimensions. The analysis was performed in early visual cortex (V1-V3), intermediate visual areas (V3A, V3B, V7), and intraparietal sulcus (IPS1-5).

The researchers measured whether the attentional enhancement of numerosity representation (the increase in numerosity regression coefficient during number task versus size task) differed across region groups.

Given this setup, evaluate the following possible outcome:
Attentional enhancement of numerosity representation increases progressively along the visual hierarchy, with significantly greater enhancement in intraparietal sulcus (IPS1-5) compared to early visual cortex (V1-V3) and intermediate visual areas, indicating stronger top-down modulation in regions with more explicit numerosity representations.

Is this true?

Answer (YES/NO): NO